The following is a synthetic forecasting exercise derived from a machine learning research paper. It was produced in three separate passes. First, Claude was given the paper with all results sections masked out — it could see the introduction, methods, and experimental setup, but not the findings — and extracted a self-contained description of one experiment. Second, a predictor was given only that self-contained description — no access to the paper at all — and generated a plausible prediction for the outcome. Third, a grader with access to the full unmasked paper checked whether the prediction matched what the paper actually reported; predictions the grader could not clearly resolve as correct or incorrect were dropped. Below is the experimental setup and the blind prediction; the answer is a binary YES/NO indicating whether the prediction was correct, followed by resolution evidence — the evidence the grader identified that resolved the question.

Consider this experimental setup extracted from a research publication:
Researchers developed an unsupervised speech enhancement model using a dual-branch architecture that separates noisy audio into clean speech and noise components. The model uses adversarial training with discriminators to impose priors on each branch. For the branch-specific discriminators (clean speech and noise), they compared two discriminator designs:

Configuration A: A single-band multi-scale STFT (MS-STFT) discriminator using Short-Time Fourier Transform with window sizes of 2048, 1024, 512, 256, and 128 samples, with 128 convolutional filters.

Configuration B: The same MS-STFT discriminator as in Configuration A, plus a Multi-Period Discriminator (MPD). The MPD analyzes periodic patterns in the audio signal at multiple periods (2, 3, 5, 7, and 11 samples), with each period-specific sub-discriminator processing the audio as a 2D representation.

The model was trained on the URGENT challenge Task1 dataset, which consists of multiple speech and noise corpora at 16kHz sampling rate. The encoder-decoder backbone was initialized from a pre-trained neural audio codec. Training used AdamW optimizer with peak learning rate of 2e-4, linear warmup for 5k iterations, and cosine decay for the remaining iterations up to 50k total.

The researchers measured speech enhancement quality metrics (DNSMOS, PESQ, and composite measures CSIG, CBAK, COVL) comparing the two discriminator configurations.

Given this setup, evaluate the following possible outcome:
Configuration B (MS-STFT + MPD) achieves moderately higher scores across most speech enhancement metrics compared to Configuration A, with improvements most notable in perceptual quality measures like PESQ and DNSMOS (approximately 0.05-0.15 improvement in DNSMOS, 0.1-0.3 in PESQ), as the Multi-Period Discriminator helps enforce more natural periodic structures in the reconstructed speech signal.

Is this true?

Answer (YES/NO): NO